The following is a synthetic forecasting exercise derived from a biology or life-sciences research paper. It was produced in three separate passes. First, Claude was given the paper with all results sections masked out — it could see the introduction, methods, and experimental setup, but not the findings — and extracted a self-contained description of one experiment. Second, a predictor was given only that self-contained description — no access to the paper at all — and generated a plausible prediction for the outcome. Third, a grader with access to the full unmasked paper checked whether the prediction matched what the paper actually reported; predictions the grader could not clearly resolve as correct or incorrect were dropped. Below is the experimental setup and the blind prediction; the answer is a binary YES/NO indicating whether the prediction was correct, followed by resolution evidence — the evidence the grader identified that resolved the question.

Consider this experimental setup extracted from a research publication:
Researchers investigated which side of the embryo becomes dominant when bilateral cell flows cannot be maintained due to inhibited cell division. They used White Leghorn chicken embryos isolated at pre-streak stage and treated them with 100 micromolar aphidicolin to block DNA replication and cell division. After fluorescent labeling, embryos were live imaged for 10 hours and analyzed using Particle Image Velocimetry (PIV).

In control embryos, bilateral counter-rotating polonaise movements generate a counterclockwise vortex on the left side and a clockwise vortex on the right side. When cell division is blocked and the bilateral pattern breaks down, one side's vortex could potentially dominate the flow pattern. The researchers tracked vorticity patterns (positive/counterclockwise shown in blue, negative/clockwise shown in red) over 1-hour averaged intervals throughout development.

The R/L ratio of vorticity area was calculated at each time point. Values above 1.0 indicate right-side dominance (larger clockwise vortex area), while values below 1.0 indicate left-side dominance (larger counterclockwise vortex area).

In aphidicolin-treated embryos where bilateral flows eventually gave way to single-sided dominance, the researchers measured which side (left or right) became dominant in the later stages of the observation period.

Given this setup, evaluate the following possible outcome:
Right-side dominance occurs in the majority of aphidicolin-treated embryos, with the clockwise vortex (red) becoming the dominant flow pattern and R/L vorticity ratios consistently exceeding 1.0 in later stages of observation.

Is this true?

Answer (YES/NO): YES